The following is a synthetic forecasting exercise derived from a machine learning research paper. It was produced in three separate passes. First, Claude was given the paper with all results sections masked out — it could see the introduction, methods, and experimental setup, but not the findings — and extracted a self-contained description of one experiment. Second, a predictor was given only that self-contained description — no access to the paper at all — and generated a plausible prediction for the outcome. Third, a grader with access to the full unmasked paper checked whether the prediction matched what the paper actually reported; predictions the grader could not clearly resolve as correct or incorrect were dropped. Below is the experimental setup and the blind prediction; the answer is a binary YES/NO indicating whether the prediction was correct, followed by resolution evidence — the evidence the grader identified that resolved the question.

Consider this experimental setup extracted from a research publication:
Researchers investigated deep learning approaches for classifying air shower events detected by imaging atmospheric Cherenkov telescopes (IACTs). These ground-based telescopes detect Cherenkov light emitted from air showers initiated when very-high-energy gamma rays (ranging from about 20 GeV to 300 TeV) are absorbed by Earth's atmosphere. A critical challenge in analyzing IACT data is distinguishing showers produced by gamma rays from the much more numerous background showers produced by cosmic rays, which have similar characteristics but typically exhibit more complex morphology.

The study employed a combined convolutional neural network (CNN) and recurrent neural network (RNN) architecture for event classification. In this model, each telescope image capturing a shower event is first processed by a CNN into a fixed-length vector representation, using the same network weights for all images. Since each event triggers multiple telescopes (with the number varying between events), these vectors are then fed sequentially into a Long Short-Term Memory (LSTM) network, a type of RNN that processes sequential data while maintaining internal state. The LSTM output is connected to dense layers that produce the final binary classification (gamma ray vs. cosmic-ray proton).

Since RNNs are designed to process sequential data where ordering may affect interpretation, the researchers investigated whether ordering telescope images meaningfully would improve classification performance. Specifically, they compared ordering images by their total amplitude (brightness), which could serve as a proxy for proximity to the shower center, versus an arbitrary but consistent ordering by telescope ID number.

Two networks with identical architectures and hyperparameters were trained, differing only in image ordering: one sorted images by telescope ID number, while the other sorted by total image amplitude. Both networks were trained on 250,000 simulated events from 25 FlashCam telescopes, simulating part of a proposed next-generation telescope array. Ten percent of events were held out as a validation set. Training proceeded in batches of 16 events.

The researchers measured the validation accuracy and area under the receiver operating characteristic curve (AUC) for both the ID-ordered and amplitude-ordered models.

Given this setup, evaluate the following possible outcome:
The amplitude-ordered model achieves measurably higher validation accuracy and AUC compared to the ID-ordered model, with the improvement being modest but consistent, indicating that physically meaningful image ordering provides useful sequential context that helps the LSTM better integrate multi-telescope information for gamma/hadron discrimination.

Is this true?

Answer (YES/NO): NO